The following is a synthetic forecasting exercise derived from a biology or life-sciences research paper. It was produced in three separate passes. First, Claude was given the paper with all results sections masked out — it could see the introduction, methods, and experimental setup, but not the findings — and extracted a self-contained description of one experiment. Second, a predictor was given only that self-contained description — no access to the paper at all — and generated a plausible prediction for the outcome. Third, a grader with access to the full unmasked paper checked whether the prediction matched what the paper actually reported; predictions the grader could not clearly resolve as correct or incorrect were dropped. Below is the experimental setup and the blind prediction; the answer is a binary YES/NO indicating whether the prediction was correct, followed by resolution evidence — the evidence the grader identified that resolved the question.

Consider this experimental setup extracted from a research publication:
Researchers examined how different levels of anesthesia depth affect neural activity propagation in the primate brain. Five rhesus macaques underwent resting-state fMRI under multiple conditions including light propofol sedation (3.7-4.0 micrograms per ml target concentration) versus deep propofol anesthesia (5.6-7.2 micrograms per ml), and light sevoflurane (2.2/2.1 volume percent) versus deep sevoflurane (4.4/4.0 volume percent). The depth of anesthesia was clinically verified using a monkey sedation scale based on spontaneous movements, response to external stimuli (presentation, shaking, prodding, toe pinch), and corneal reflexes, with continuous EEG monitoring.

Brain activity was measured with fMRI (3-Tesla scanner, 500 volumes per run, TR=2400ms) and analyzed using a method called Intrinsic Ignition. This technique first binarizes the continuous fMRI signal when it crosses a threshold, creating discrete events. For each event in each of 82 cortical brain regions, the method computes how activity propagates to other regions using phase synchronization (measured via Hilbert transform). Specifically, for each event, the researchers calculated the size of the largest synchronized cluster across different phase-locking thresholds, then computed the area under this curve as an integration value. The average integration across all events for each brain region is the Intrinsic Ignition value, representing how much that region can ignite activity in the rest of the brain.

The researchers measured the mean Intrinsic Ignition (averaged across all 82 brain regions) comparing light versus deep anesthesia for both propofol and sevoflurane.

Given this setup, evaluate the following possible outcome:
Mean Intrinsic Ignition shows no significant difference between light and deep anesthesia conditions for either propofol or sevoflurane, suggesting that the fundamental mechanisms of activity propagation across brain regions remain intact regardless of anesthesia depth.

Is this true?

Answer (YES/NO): YES